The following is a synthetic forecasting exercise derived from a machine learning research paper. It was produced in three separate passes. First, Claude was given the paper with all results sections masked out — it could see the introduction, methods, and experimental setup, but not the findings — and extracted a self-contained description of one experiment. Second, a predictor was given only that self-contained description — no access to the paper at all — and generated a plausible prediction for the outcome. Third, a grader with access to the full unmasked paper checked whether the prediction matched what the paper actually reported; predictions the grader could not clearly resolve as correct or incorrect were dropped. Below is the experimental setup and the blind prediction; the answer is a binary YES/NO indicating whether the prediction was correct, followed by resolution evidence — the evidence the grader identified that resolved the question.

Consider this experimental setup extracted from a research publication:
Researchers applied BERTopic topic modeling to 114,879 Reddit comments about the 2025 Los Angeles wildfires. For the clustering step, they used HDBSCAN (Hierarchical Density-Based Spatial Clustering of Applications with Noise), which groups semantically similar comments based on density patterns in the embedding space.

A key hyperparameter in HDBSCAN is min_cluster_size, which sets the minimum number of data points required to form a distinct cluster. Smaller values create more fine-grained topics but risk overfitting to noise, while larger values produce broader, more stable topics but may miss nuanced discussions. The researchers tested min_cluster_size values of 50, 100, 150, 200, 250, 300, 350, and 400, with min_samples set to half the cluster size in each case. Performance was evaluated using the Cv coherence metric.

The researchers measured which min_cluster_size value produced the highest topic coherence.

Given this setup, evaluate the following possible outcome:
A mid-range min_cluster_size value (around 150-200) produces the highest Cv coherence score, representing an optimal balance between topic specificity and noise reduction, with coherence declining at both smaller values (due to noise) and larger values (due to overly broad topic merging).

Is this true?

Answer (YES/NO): NO